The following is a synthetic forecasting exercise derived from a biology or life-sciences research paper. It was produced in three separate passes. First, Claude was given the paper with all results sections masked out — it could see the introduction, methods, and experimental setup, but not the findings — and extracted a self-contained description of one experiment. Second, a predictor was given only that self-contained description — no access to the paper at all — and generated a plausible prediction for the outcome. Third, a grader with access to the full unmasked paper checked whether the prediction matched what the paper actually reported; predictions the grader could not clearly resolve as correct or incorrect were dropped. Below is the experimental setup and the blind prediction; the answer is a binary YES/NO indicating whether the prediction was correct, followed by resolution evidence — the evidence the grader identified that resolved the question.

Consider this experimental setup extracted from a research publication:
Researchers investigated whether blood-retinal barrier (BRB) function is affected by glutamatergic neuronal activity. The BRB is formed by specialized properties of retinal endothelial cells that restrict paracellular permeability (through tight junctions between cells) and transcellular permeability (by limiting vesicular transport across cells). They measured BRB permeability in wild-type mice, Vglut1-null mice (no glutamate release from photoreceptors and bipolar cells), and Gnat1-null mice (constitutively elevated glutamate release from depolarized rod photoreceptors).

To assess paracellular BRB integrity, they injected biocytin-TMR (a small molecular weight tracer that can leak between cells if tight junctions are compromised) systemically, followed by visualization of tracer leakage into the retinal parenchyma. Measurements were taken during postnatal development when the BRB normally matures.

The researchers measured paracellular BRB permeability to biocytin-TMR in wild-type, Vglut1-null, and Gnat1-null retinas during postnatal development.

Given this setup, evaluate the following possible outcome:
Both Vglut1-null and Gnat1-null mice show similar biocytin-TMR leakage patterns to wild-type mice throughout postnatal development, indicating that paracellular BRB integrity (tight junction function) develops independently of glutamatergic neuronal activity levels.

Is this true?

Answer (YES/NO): NO